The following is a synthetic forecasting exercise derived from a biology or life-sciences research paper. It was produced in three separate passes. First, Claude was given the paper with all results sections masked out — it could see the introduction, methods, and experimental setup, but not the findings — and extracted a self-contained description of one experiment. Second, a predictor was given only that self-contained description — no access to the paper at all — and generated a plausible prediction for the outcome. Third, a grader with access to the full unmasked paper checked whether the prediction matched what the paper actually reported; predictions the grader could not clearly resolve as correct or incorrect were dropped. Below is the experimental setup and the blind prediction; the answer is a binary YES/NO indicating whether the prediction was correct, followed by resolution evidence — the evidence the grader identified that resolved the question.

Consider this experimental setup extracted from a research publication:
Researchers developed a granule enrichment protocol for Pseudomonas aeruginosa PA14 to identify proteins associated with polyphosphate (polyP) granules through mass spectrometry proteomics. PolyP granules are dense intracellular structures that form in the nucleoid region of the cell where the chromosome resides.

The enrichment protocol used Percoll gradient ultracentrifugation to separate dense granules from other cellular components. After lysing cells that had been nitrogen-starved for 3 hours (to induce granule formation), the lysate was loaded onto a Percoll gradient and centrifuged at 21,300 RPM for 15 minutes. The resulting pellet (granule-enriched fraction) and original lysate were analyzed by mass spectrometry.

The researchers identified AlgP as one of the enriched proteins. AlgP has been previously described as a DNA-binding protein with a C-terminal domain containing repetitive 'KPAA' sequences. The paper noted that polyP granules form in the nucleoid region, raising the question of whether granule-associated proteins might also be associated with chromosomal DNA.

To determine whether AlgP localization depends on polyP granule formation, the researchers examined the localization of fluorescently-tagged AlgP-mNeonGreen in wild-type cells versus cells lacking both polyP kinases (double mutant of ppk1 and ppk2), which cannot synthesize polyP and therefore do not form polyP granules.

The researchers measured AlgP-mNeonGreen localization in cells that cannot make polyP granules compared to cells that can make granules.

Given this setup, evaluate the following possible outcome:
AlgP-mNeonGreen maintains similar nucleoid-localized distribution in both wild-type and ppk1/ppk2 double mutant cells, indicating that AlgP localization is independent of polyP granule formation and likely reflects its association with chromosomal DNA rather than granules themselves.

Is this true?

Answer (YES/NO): NO